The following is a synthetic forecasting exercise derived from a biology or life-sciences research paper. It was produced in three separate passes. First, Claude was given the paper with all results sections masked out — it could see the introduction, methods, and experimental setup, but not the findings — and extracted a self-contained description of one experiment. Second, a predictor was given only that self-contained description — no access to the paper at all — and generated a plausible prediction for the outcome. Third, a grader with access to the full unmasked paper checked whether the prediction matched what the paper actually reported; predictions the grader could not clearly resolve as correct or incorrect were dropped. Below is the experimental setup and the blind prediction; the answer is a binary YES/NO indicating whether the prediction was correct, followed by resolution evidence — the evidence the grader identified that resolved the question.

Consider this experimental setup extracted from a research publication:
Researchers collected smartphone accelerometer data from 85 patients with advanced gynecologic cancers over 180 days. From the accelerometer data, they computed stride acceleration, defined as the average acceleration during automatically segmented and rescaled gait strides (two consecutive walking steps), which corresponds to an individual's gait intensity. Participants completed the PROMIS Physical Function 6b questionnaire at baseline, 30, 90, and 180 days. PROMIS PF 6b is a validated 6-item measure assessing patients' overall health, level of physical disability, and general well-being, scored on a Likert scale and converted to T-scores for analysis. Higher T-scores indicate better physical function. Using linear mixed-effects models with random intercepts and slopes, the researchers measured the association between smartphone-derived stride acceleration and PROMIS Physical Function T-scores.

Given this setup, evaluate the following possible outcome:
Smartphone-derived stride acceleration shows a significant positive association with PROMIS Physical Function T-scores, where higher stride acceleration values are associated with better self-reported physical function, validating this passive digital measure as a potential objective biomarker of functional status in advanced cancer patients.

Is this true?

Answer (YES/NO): YES